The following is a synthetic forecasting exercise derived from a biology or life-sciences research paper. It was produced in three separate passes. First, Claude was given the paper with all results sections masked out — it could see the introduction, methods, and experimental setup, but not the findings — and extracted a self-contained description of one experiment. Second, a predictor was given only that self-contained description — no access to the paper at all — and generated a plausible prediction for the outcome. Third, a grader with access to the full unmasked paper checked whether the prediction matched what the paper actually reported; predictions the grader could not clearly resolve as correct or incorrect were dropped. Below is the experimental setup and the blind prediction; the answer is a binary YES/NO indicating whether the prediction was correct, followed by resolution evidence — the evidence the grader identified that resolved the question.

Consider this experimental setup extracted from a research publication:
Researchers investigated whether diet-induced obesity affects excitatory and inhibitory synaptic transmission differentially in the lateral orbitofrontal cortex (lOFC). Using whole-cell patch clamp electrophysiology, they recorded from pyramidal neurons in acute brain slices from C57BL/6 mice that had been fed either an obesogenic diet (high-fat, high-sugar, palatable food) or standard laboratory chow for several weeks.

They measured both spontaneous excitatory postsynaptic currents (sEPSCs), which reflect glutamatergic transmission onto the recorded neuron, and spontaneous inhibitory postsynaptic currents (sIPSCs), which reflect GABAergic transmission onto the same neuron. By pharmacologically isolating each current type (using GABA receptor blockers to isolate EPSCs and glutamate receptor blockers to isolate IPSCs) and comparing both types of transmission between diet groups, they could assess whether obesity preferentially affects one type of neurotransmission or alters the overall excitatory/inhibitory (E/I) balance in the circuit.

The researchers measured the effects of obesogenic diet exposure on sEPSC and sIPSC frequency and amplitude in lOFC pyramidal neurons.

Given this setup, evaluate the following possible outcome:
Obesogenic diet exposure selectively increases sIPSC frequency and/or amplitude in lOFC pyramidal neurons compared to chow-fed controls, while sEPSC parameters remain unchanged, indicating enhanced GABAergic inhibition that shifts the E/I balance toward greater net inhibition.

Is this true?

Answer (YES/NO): NO